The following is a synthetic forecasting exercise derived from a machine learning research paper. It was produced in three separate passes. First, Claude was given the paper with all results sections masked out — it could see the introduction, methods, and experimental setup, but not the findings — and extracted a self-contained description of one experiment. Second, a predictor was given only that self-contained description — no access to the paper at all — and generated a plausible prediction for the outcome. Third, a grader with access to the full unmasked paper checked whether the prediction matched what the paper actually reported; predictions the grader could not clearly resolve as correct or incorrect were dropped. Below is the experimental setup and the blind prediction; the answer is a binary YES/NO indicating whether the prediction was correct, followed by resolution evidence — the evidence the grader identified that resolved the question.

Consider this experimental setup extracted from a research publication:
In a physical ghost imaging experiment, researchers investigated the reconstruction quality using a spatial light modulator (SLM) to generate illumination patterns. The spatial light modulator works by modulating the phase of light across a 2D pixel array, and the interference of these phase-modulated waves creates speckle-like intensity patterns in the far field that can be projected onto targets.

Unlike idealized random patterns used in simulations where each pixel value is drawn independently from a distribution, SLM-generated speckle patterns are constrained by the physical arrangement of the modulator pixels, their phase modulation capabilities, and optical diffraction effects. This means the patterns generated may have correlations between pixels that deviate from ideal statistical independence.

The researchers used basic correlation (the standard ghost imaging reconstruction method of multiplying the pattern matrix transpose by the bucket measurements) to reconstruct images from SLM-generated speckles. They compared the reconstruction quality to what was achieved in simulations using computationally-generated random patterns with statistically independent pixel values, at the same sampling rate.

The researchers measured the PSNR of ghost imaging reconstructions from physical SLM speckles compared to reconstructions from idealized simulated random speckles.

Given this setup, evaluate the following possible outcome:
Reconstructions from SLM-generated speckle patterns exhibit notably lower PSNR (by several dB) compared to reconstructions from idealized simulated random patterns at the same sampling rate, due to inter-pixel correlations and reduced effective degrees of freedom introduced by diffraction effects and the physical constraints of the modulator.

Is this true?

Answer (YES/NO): YES